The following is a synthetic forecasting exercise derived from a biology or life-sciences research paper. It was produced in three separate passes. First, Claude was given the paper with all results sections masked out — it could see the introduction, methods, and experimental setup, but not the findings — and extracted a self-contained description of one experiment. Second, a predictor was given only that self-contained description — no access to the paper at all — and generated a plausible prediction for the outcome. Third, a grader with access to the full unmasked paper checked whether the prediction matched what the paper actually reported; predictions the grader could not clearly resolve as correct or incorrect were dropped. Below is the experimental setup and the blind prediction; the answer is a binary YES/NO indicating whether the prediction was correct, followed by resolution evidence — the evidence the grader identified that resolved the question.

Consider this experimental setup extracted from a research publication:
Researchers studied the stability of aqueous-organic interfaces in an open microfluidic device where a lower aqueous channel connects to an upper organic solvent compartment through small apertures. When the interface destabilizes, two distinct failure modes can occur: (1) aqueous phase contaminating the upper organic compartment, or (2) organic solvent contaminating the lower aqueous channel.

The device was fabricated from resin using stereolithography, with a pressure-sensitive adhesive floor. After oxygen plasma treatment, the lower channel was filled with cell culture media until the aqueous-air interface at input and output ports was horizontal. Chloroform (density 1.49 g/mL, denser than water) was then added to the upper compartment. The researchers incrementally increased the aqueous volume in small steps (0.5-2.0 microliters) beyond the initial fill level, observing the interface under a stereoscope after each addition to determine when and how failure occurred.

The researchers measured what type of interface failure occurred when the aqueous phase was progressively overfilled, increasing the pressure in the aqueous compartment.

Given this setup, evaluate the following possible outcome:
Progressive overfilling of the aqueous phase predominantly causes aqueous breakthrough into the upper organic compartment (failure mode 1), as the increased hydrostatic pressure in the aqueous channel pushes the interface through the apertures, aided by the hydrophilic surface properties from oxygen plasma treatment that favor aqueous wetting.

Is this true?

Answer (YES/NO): YES